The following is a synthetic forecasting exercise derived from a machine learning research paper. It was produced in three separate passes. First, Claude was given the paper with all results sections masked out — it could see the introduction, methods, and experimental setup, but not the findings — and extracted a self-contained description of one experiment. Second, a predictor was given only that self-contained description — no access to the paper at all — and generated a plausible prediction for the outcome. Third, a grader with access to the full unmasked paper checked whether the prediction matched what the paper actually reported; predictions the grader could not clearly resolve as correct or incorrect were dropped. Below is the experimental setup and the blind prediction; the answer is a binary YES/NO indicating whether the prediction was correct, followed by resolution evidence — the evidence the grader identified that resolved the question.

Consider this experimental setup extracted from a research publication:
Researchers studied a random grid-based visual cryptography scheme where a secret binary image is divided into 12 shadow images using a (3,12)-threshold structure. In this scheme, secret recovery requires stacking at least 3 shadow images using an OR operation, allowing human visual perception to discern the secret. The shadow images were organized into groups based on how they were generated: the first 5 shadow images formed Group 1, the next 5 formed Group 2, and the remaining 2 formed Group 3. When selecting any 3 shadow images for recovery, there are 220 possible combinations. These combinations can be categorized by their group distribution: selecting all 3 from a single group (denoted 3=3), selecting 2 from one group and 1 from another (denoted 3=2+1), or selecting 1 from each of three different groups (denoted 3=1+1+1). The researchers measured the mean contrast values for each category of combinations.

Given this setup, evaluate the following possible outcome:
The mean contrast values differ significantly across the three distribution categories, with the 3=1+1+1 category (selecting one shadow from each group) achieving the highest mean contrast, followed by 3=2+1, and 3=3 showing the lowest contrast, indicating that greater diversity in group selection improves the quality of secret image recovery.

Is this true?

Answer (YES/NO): NO